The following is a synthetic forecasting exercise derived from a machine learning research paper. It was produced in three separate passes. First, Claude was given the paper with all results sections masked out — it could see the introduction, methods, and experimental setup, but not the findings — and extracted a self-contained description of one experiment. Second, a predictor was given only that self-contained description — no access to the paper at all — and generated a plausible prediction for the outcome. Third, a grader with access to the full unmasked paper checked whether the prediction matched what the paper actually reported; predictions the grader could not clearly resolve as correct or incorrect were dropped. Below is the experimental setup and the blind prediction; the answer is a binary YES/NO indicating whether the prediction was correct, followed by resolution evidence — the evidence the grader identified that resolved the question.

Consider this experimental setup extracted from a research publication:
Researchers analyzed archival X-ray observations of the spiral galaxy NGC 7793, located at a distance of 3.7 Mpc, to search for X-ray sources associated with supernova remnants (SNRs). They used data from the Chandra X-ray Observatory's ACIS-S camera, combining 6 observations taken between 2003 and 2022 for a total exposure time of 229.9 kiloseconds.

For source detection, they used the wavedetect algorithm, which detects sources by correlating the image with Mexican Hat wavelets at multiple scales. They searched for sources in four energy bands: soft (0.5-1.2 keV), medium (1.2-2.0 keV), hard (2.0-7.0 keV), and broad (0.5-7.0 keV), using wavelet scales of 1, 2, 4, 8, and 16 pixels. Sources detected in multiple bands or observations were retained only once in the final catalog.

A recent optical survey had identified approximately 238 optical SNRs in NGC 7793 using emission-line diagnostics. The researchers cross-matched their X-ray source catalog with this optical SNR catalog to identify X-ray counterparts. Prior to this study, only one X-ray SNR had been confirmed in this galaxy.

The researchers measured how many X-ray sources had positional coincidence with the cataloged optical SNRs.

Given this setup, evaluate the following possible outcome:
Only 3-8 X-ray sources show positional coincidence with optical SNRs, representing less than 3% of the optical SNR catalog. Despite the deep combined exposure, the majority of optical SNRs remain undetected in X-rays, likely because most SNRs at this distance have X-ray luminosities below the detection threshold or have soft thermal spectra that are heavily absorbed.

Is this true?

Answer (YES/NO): YES